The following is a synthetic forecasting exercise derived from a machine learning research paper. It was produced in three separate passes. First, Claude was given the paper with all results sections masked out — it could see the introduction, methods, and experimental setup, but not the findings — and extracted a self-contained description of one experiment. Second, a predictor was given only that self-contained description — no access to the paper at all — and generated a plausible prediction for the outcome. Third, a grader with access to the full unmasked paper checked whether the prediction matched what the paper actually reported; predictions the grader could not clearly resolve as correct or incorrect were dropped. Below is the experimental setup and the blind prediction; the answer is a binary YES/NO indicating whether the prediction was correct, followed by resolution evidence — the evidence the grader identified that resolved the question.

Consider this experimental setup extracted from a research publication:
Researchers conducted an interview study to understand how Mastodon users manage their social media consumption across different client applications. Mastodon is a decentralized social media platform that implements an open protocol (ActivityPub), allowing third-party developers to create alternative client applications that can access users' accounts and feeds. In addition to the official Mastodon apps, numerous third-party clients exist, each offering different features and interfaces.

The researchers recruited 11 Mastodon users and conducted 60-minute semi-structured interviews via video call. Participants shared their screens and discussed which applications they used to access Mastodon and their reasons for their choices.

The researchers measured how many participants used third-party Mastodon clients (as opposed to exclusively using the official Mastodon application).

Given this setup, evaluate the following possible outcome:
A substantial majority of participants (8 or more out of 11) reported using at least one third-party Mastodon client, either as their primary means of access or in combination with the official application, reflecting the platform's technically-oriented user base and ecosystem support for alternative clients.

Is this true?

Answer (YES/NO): NO